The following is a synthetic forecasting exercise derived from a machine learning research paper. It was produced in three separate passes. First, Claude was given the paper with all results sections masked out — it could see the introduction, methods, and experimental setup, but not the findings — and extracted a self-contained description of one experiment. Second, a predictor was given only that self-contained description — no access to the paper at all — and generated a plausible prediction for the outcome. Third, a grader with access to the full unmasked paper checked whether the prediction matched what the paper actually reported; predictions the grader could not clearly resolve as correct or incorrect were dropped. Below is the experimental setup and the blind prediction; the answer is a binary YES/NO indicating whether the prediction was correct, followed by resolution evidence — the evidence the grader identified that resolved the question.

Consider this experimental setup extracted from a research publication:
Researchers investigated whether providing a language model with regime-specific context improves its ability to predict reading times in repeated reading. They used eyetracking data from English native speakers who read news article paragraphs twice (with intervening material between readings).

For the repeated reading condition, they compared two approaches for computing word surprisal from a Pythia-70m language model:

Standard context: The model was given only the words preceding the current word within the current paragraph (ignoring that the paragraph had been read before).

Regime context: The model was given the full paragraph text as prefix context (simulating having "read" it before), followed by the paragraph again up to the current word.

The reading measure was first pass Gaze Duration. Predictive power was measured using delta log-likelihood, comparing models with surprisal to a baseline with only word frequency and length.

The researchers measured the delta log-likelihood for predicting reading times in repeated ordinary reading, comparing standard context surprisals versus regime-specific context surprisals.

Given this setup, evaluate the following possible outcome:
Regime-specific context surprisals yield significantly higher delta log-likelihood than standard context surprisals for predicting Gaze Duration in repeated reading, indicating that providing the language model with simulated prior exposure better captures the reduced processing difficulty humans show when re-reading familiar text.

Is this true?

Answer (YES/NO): NO